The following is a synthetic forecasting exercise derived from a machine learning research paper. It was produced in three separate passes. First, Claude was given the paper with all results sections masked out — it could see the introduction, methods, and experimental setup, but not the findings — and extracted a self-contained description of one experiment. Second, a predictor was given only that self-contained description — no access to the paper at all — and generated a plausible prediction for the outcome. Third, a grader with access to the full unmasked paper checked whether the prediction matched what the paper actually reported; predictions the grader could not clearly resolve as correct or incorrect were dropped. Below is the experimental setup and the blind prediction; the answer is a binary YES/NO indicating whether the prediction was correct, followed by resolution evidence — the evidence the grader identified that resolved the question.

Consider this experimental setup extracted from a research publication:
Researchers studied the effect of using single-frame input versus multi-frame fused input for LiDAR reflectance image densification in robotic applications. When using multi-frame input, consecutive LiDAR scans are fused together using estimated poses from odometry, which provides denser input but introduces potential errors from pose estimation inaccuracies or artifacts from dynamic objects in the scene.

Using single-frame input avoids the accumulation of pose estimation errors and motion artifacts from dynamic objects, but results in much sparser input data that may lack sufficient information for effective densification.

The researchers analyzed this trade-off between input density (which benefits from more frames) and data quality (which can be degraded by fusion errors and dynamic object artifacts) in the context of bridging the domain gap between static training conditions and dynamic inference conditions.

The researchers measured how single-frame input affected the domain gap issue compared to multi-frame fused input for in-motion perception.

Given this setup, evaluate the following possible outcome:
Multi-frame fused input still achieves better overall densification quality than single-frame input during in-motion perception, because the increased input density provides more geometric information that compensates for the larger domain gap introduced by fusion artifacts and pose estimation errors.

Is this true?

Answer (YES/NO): YES